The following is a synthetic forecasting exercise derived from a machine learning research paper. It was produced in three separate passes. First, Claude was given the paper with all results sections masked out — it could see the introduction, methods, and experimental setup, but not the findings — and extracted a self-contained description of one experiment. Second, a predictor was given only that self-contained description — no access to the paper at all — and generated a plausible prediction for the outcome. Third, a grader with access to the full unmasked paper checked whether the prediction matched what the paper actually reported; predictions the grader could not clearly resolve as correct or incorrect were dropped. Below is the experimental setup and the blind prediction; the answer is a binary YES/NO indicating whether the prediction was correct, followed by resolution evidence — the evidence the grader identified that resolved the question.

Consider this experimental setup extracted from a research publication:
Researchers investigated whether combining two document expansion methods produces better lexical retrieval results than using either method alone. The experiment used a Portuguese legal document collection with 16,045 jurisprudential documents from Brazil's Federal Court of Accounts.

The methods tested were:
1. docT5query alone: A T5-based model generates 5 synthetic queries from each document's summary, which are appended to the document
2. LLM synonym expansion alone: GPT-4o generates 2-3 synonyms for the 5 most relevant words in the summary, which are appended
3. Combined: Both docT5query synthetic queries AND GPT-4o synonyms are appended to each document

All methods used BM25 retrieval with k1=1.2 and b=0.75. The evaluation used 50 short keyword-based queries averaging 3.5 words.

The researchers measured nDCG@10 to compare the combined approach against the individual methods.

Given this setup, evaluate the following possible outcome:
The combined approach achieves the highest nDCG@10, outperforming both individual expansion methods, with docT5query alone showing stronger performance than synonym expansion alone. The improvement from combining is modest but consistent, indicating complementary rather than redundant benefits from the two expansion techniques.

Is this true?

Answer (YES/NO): YES